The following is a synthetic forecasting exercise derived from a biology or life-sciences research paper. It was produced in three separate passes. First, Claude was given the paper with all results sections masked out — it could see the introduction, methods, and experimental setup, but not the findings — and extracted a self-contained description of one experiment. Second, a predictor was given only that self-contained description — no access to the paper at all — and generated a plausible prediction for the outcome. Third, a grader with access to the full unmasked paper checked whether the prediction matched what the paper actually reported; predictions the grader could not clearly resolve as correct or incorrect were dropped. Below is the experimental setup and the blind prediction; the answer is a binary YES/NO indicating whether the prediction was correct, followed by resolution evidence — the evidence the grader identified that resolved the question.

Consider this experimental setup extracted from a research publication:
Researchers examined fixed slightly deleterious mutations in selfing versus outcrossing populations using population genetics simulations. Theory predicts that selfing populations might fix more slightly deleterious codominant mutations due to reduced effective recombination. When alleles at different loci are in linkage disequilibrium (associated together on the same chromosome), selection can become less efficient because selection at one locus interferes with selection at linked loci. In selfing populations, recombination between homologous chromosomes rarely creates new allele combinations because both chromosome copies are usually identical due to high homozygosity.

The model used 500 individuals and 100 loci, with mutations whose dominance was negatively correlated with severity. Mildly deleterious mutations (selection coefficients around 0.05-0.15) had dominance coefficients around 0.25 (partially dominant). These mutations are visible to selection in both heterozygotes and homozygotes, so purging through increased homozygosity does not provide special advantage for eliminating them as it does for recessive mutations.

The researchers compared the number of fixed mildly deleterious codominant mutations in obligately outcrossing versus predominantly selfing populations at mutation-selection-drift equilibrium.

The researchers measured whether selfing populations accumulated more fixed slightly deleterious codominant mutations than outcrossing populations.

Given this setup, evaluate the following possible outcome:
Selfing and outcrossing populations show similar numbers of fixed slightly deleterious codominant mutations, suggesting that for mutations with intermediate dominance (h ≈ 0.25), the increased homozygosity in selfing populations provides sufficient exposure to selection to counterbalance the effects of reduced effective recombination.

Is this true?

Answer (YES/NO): YES